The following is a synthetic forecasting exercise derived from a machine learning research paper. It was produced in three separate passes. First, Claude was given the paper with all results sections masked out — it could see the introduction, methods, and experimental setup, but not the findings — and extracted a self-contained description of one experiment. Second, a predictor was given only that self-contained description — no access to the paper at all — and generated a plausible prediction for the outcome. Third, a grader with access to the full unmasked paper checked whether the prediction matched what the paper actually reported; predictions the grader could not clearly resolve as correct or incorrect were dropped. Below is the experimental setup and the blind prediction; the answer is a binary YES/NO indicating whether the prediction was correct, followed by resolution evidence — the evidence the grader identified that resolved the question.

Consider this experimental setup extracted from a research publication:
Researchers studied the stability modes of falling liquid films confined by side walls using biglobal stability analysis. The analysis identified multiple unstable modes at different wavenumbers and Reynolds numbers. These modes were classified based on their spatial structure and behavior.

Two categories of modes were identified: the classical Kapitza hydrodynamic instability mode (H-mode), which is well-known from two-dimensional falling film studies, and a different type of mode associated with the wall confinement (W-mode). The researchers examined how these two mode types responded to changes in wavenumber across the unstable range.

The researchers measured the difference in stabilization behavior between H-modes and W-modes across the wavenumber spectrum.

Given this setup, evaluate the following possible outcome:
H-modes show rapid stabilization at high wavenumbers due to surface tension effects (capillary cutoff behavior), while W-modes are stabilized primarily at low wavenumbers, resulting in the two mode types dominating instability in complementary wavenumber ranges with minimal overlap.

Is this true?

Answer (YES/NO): NO